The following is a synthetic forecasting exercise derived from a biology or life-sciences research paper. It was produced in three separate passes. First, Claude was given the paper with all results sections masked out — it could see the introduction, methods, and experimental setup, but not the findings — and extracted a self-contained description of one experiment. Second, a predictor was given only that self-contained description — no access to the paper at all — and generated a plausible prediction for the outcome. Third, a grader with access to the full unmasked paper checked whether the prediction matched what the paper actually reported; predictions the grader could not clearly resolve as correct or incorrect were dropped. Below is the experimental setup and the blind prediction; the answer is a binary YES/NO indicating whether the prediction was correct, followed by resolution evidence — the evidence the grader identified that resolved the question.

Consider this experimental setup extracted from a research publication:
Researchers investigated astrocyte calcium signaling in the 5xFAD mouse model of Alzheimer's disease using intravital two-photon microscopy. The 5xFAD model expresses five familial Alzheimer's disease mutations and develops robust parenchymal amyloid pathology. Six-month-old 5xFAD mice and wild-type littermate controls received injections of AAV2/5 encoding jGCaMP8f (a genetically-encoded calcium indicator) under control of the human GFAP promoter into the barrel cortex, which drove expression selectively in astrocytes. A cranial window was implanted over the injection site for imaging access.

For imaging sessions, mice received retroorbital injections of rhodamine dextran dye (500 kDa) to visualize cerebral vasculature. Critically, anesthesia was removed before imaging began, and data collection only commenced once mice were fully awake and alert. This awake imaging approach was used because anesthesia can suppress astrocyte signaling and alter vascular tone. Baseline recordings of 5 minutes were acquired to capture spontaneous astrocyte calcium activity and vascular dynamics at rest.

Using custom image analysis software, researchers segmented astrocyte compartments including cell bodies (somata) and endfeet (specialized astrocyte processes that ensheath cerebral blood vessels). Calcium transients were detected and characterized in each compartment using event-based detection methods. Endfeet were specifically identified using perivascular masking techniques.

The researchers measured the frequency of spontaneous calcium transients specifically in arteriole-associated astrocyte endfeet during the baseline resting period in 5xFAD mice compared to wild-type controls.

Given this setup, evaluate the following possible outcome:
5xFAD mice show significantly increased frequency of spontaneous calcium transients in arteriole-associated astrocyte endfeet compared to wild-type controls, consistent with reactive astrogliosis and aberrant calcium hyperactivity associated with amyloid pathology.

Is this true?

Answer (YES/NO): YES